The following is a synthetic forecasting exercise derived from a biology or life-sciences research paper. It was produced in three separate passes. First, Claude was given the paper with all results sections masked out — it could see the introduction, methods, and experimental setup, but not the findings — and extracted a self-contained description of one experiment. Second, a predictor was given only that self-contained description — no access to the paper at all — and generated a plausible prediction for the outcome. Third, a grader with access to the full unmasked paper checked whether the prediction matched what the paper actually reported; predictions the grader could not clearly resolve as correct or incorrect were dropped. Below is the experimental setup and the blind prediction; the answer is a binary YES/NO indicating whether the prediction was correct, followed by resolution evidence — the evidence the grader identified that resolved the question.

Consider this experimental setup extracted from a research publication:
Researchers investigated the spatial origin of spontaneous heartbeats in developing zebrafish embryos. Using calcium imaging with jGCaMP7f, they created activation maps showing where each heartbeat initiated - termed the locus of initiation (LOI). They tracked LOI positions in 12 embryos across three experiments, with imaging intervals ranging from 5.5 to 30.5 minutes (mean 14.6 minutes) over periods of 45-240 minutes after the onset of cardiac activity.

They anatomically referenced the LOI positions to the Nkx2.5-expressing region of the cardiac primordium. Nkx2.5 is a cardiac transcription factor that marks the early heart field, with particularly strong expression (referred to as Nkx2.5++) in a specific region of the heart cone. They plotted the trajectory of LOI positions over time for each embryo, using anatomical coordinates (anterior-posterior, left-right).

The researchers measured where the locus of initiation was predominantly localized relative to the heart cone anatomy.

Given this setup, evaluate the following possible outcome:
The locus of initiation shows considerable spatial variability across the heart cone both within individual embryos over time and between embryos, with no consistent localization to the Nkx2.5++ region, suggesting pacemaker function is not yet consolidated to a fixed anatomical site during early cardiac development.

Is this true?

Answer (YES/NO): NO